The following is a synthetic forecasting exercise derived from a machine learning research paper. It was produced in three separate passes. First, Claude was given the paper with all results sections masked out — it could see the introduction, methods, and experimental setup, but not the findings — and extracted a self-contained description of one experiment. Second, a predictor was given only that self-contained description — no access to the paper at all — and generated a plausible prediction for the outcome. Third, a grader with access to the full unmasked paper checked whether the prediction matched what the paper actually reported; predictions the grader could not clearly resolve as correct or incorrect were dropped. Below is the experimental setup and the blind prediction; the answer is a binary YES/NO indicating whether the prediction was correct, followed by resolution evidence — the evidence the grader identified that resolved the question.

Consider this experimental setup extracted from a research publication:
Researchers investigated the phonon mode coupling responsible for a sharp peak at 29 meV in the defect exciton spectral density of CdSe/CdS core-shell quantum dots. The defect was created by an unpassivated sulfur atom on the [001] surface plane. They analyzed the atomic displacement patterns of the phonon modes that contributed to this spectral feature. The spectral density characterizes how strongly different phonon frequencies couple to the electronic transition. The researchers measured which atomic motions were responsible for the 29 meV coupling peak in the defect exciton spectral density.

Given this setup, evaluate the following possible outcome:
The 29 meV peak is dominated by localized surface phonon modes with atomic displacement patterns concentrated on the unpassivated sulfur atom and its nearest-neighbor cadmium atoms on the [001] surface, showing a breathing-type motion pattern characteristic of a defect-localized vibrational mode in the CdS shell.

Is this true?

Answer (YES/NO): NO